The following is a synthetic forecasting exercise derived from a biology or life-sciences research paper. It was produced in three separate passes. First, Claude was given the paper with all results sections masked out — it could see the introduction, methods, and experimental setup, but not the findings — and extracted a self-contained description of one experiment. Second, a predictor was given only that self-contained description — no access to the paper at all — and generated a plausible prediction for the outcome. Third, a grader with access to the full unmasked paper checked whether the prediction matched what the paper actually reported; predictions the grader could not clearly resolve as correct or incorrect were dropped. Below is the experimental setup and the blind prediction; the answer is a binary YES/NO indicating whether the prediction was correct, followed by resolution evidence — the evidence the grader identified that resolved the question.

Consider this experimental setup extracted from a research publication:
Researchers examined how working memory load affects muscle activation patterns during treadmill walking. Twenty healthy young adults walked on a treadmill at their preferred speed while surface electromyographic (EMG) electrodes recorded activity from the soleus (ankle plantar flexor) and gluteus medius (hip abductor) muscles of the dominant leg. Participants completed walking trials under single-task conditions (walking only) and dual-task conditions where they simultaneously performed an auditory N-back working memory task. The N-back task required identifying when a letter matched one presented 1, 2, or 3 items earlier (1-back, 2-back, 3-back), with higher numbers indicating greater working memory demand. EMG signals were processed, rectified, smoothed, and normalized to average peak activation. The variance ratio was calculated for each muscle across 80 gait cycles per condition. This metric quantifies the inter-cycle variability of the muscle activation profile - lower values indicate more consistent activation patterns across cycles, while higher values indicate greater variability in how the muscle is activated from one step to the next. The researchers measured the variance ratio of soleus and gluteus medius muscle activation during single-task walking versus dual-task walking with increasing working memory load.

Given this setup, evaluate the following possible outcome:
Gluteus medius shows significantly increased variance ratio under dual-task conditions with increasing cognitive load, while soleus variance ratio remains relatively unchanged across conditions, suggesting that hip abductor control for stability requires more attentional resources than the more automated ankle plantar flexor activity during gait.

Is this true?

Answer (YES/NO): NO